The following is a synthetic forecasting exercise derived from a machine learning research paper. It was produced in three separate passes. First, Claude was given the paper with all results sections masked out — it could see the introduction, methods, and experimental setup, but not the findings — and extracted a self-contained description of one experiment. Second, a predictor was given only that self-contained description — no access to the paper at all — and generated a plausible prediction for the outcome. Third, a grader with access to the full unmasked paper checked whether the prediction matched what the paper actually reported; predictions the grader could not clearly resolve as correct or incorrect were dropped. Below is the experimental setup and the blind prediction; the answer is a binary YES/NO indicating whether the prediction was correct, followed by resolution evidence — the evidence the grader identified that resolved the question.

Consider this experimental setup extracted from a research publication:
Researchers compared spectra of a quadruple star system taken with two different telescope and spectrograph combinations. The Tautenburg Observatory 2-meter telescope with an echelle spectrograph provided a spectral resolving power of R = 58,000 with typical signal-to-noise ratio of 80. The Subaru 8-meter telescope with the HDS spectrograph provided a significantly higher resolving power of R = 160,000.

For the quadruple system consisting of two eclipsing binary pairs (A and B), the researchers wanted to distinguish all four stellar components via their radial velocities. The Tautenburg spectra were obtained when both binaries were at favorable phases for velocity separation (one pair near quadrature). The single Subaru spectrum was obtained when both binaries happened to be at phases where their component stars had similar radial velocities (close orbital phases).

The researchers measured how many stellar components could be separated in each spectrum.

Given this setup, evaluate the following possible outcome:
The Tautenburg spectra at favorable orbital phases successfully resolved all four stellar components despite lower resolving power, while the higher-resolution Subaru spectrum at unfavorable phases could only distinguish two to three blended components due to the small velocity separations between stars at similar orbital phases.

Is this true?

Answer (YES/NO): YES